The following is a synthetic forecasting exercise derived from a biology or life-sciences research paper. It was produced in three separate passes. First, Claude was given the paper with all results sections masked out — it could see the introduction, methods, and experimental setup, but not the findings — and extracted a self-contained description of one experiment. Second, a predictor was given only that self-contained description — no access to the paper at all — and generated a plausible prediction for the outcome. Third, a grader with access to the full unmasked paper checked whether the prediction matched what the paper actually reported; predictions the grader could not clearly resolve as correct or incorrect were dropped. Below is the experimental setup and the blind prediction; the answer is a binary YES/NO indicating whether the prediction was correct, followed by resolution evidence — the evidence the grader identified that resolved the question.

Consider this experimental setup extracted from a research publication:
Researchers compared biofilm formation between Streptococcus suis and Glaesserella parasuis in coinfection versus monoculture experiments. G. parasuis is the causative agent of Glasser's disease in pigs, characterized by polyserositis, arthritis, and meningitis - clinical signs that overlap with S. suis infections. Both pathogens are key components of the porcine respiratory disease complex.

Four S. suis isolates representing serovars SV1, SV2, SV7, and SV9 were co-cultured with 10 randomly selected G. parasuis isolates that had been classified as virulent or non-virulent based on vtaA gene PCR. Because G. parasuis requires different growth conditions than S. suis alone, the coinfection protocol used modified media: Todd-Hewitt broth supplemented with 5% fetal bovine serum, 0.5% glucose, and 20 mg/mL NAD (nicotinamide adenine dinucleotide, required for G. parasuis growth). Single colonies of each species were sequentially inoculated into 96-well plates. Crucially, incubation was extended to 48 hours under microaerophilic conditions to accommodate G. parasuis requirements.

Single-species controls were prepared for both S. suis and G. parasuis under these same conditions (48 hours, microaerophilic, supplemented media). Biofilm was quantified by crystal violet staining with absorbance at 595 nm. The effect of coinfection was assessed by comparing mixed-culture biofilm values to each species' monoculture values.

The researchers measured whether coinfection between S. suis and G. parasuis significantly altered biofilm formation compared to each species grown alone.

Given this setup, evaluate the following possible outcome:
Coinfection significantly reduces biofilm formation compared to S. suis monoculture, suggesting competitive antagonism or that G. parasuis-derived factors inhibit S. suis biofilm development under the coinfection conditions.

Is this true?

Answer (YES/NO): YES